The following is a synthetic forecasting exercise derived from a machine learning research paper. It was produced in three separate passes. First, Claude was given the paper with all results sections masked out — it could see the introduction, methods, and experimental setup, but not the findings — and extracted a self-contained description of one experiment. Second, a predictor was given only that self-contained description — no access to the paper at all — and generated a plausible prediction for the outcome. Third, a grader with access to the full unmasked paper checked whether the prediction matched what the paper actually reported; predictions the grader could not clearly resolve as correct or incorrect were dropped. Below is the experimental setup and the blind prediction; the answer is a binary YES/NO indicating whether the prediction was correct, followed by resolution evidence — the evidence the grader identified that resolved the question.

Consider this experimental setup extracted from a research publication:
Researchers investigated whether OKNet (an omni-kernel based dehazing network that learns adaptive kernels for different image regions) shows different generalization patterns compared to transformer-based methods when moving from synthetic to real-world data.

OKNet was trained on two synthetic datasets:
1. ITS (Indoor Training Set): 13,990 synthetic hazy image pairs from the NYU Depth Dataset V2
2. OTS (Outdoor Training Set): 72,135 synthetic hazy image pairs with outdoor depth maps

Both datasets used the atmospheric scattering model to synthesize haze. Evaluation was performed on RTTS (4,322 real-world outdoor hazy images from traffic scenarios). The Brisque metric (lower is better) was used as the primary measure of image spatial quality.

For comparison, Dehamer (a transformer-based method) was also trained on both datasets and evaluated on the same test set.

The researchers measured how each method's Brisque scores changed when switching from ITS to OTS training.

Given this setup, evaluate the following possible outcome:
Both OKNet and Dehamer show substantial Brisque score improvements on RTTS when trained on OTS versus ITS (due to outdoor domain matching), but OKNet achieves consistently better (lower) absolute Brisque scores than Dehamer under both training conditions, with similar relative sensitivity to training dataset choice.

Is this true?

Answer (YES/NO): NO